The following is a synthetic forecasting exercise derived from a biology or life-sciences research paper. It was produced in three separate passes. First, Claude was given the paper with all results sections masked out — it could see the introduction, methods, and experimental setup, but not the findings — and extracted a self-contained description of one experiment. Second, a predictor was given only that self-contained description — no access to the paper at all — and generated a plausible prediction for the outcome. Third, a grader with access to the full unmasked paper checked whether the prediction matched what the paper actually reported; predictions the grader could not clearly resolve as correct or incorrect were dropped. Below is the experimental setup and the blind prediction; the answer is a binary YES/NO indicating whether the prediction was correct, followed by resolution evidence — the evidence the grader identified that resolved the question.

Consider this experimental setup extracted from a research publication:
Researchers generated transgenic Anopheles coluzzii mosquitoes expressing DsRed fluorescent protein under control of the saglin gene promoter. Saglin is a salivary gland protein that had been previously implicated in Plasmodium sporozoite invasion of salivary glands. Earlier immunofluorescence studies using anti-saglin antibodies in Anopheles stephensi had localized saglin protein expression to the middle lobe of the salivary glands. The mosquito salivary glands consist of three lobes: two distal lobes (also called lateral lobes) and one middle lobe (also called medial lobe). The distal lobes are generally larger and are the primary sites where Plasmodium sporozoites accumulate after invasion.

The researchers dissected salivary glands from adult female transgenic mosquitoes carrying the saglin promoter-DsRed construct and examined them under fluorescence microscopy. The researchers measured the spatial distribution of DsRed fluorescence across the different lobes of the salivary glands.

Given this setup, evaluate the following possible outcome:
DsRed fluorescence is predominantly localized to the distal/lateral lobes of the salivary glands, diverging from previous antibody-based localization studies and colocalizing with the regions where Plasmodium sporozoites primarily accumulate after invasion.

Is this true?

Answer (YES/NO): NO